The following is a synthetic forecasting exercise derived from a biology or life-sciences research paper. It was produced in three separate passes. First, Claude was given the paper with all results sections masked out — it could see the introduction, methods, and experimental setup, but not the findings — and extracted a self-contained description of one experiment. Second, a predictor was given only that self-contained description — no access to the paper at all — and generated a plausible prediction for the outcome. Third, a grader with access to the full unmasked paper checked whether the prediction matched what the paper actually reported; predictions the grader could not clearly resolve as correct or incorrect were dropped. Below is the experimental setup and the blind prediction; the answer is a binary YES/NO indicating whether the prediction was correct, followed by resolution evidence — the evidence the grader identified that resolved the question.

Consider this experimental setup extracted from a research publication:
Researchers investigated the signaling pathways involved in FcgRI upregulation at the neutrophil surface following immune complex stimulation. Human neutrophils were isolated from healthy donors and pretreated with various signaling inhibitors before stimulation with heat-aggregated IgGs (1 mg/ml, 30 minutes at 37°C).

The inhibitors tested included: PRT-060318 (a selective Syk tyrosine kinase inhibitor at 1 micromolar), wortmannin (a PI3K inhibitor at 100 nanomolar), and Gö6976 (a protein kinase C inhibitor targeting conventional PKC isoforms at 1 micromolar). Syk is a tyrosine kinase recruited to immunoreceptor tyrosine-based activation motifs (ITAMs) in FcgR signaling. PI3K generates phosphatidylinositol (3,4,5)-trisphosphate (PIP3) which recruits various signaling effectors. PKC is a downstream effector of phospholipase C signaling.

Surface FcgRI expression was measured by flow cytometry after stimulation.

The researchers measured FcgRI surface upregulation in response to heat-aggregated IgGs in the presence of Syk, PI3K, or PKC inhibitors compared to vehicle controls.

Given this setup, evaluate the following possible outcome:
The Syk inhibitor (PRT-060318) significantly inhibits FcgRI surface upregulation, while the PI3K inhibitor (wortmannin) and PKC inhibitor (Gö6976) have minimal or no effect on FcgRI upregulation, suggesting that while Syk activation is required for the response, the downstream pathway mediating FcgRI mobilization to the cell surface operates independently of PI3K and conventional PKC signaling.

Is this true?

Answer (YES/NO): NO